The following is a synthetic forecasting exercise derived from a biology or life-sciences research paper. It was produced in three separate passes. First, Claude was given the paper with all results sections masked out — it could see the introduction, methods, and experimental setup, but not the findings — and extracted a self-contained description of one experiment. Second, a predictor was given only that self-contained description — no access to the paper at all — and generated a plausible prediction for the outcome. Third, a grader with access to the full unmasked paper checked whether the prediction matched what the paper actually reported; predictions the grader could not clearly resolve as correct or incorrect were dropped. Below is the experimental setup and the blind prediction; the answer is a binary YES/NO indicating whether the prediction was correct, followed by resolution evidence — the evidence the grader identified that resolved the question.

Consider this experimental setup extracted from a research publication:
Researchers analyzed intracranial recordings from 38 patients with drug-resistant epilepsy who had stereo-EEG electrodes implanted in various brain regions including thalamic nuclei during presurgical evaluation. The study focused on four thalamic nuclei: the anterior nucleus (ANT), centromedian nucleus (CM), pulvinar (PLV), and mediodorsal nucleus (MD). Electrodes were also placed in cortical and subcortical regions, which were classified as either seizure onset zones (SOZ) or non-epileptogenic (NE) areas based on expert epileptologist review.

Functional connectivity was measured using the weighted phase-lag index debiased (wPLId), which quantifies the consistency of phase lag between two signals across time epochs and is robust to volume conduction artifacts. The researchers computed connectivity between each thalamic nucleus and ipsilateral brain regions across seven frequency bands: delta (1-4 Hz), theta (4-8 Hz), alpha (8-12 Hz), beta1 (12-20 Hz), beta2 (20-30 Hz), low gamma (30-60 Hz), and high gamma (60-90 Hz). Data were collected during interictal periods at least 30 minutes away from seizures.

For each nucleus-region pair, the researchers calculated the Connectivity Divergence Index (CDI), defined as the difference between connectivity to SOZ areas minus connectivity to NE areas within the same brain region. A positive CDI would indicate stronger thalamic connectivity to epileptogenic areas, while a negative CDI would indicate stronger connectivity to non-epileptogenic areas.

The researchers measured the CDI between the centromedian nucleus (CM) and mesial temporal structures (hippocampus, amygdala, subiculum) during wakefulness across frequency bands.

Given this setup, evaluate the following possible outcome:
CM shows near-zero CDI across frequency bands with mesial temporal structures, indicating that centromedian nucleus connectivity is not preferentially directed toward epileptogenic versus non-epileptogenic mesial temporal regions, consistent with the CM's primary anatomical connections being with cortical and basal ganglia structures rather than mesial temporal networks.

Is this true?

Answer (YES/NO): YES